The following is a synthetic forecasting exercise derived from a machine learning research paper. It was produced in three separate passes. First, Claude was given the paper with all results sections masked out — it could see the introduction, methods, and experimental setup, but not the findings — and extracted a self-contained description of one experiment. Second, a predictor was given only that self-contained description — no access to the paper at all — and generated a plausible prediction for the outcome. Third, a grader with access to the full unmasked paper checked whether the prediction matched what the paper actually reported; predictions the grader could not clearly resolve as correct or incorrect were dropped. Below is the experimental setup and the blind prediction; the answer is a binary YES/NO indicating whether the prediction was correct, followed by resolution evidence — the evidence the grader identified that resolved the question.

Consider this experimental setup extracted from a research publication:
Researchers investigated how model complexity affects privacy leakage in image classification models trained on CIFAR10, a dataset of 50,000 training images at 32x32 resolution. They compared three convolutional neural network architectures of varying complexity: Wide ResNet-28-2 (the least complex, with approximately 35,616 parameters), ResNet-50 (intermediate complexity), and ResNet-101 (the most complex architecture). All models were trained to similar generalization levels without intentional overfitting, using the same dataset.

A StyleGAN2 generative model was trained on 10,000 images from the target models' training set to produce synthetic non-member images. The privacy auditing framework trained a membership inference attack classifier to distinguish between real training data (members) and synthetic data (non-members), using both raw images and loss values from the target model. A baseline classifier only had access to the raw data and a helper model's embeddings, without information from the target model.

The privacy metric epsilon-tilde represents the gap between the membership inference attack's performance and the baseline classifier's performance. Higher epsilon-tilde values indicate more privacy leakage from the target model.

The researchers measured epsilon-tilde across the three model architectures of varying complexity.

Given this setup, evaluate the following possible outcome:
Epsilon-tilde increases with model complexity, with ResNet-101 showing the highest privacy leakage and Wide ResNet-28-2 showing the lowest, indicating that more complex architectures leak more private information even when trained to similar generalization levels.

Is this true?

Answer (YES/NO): YES